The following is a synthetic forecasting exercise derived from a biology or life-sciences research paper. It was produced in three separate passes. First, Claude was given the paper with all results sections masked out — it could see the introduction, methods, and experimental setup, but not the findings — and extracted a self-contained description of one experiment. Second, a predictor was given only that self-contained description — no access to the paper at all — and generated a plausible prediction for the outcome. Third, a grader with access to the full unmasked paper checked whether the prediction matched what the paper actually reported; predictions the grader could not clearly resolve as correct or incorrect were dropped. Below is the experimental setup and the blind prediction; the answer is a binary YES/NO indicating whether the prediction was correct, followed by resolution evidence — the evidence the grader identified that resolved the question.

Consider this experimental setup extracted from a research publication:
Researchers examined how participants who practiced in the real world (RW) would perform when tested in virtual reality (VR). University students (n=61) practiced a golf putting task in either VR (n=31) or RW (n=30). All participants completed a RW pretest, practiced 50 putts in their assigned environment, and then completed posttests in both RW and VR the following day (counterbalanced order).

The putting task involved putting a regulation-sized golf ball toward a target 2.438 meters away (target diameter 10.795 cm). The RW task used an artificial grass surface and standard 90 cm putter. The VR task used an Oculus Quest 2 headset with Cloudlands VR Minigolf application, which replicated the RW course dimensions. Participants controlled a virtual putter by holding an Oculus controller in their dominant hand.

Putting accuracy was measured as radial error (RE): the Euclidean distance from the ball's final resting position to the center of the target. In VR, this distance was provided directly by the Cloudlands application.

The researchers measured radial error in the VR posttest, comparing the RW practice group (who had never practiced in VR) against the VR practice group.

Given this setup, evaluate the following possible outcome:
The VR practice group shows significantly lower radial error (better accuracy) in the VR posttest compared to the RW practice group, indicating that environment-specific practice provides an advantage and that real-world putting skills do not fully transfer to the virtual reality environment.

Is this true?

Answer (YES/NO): NO